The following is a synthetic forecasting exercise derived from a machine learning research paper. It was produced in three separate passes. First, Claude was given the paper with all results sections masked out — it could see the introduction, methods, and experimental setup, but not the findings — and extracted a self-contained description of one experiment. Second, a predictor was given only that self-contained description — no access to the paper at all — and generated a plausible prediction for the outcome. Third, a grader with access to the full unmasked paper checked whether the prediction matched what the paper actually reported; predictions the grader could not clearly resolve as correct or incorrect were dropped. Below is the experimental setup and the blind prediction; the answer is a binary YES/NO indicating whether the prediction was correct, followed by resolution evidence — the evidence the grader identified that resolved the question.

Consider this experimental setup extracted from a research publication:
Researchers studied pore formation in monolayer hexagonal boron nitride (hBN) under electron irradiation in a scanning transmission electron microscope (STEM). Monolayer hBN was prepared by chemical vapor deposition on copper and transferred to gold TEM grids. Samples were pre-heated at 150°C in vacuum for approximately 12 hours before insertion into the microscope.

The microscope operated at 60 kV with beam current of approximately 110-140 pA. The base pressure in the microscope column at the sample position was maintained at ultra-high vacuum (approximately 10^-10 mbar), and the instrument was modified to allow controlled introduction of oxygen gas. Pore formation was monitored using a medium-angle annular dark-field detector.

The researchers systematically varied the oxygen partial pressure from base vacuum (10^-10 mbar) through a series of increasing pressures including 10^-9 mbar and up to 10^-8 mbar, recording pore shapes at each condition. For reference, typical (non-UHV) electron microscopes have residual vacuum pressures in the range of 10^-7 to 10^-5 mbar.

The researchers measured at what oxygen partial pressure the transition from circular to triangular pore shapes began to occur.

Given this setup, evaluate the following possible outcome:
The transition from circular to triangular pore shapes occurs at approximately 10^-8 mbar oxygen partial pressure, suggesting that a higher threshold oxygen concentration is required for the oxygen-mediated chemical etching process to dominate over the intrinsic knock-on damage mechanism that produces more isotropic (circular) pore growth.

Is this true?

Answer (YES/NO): YES